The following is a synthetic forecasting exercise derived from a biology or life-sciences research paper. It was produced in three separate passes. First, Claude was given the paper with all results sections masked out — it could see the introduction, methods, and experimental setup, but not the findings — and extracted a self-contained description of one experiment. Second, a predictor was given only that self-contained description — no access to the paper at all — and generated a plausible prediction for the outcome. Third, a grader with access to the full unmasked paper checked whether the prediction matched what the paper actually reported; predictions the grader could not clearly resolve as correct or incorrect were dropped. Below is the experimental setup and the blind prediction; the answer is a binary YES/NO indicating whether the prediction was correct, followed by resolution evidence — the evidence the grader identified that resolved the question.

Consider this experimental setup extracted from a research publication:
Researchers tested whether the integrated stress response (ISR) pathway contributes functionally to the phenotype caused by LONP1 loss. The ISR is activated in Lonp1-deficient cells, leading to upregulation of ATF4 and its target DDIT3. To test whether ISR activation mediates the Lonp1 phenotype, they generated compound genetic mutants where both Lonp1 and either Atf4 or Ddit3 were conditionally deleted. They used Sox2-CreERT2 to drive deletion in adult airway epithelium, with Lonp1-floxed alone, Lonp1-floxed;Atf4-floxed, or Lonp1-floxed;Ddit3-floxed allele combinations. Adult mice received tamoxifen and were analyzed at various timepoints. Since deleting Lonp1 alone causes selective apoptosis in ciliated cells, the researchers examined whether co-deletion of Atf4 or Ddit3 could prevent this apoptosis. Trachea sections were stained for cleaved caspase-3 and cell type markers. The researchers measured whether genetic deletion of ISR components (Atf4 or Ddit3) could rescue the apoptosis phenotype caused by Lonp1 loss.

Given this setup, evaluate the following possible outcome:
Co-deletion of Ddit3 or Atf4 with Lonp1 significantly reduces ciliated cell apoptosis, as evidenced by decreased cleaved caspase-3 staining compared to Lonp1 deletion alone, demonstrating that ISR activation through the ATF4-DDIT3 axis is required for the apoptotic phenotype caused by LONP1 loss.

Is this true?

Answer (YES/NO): YES